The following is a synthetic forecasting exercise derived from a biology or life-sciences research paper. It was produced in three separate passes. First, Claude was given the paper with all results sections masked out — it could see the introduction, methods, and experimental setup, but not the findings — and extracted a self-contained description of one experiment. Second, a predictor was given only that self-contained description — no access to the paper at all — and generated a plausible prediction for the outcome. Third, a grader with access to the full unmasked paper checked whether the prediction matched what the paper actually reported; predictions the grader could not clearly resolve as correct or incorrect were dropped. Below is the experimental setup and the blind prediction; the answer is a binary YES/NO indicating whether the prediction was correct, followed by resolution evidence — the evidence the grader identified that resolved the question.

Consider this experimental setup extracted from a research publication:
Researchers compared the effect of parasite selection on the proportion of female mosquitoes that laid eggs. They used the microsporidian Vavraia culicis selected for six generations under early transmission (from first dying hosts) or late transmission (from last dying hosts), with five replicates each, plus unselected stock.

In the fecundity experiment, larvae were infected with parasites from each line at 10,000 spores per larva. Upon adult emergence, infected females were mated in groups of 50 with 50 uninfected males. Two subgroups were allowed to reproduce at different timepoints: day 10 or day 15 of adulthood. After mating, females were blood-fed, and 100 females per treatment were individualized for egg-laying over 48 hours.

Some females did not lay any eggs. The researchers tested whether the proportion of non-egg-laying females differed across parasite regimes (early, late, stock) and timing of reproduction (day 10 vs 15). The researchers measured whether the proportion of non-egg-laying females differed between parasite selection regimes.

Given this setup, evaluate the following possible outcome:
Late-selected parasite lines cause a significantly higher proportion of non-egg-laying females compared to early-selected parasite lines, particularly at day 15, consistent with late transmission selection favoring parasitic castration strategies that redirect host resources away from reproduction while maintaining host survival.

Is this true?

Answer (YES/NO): NO